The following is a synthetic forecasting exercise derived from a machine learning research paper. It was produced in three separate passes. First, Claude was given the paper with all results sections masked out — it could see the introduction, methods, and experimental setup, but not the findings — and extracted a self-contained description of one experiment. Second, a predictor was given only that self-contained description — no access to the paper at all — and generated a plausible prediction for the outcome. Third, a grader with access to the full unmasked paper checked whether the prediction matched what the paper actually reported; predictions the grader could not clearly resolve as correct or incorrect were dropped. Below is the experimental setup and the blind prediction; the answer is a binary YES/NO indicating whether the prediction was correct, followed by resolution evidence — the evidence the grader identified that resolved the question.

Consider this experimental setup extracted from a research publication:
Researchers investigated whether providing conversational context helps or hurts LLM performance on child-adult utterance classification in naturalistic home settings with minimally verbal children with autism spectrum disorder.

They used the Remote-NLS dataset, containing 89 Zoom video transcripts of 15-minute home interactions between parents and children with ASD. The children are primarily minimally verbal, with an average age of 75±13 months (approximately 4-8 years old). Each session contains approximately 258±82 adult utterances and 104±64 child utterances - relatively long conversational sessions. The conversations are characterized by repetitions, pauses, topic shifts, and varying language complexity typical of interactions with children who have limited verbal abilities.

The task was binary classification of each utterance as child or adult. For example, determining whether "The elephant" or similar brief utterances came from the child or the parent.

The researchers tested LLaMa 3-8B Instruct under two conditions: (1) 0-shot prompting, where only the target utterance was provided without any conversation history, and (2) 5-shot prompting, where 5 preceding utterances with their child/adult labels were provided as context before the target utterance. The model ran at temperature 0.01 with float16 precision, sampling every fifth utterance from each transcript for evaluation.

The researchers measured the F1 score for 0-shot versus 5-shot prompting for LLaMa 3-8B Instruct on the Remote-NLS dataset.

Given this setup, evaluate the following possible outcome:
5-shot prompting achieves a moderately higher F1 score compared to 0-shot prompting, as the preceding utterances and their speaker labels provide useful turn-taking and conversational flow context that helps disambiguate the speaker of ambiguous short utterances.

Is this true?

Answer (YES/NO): NO